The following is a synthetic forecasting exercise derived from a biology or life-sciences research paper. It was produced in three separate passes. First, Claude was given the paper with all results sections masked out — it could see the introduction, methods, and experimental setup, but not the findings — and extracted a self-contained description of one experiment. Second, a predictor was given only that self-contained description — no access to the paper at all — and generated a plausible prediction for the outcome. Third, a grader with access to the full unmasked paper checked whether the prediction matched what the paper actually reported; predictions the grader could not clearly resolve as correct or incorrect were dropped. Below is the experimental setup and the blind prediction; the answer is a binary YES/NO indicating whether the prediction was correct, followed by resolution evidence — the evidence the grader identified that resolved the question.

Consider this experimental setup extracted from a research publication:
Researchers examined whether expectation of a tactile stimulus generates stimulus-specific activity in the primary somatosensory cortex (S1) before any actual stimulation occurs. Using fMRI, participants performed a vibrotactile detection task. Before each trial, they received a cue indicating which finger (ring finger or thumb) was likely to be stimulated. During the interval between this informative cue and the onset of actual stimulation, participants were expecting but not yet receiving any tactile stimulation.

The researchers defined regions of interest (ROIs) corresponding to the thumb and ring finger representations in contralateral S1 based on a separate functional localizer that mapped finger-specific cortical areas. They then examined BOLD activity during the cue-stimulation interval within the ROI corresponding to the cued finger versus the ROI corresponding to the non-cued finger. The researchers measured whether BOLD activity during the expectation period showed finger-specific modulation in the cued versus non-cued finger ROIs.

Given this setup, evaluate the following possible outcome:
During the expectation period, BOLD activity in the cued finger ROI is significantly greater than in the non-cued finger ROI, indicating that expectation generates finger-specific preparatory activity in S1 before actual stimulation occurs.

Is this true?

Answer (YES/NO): YES